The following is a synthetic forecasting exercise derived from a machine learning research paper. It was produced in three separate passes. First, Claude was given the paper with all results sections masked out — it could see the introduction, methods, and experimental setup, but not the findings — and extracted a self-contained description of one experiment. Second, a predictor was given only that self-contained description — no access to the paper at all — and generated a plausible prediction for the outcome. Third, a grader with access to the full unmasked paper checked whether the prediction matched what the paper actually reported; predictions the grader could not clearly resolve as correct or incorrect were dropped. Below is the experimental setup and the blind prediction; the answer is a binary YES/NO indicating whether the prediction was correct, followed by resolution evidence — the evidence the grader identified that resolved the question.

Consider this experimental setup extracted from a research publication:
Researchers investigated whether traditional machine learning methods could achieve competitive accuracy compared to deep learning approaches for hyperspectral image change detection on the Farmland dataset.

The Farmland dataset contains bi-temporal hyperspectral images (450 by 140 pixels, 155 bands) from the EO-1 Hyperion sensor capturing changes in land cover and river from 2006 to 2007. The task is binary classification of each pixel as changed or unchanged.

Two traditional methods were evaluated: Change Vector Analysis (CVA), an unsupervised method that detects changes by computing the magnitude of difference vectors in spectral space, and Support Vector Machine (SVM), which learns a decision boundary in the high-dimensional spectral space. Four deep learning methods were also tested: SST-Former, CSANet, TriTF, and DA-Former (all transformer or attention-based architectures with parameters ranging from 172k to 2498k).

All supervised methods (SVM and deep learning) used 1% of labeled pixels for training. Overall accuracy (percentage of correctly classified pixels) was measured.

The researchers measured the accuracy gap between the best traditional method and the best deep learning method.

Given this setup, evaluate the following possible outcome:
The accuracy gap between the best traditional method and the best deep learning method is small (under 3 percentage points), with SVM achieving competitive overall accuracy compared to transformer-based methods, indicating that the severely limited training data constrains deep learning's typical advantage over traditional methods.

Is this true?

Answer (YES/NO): YES